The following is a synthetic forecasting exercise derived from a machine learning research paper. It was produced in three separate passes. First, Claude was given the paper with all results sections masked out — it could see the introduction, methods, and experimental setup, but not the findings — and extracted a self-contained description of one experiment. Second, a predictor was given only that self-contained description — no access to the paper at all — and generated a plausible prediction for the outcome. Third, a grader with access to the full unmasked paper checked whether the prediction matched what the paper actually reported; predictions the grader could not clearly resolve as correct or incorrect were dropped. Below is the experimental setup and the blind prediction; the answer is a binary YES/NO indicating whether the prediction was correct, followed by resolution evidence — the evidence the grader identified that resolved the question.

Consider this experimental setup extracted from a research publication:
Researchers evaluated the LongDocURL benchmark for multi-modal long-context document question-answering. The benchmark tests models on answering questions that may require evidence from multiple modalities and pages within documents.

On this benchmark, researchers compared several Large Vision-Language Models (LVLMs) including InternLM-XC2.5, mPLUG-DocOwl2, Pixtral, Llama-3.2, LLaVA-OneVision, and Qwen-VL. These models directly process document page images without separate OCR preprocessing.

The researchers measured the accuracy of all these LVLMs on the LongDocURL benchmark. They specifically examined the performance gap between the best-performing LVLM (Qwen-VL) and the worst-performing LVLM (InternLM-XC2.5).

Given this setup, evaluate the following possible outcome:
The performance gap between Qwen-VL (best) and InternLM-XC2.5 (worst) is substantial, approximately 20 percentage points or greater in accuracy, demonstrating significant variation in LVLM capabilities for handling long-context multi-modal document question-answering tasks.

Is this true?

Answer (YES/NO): YES